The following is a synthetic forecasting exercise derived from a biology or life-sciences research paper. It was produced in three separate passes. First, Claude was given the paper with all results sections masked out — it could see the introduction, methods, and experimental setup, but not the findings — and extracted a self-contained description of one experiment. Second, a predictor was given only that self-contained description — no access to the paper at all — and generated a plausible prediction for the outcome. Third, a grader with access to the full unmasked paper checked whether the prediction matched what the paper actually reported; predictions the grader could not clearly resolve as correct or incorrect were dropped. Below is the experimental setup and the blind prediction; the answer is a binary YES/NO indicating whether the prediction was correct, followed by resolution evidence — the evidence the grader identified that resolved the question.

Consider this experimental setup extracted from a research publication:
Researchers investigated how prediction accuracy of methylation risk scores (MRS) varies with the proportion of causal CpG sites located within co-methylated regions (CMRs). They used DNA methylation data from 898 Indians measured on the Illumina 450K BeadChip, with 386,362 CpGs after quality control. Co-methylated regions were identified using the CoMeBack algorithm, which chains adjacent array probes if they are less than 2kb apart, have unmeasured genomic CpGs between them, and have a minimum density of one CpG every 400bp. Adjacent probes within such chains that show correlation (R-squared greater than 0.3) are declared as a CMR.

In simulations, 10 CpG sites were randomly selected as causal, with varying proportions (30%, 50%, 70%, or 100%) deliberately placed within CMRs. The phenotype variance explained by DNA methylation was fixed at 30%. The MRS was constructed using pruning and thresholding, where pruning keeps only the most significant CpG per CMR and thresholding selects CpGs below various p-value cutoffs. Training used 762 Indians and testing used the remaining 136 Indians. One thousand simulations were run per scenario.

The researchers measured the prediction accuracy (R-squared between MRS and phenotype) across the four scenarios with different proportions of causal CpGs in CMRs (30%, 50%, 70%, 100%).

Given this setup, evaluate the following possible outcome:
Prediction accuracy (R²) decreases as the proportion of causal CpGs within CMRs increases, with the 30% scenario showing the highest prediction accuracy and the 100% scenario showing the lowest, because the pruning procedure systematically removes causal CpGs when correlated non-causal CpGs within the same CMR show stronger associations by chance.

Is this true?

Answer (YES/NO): NO